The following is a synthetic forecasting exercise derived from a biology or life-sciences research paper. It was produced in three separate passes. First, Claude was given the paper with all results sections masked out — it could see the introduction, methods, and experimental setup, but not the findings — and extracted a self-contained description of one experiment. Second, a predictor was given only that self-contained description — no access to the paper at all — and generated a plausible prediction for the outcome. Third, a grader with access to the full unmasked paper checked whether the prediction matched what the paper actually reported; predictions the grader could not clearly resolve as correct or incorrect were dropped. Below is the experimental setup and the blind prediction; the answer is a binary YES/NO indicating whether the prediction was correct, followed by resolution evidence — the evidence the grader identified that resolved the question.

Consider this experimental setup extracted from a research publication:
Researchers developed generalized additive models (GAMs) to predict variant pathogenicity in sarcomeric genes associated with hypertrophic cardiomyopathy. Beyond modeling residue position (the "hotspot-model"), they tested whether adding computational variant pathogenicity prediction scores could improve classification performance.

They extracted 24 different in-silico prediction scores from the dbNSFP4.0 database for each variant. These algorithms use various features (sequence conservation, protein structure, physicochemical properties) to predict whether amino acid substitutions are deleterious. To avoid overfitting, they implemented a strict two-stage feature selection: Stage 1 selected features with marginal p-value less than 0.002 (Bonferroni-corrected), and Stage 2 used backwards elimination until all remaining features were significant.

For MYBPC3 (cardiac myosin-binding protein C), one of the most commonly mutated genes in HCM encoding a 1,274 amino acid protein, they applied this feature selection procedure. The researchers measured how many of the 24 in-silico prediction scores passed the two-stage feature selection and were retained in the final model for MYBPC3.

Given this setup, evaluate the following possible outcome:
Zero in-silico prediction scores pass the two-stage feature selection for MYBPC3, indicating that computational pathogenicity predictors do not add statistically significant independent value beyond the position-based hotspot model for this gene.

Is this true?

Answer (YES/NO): NO